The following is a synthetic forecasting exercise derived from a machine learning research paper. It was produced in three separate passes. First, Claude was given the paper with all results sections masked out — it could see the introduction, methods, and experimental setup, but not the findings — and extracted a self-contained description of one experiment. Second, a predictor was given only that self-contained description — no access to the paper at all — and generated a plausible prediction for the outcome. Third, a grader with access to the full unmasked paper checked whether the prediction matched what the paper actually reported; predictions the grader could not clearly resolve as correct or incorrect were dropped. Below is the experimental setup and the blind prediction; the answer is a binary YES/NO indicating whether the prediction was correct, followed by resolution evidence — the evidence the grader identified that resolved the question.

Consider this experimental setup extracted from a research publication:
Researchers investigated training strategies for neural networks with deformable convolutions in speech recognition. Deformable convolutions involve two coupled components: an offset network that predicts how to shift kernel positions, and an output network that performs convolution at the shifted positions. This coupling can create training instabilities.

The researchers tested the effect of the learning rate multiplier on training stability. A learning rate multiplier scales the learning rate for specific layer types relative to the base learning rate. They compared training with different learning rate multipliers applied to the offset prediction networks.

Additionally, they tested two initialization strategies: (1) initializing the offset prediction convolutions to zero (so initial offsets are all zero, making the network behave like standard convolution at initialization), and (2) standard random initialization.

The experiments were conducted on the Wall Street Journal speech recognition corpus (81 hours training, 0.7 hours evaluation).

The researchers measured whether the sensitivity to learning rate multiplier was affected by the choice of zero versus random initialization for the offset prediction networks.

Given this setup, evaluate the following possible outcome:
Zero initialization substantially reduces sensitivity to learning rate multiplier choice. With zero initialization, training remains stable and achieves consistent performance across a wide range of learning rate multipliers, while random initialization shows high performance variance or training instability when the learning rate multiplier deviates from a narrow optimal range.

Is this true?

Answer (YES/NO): NO